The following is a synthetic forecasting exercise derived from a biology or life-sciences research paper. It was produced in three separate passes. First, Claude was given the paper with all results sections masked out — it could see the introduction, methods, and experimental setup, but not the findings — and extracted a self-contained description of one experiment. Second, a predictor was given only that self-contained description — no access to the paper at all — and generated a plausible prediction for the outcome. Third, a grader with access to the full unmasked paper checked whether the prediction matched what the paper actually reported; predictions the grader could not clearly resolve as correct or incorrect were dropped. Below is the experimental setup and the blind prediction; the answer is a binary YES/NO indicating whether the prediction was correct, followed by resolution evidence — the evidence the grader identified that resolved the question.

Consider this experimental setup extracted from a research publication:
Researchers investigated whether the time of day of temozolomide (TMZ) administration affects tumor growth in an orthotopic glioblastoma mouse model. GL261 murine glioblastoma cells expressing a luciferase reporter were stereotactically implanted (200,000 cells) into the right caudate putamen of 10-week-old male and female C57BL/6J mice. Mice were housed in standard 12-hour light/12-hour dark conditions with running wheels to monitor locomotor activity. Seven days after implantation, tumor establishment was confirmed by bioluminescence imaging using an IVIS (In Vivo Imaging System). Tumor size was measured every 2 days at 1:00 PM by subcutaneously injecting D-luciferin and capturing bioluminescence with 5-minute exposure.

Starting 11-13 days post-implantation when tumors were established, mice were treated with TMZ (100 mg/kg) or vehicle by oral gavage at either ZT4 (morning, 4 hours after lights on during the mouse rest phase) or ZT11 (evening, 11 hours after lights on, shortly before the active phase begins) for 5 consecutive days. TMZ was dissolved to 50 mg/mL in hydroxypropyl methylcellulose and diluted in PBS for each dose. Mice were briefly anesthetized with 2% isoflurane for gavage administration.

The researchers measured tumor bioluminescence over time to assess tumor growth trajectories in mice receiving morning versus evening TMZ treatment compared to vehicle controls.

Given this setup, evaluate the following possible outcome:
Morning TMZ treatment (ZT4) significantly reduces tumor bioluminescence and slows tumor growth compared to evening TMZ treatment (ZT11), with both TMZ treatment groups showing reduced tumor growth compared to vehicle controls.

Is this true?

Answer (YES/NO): NO